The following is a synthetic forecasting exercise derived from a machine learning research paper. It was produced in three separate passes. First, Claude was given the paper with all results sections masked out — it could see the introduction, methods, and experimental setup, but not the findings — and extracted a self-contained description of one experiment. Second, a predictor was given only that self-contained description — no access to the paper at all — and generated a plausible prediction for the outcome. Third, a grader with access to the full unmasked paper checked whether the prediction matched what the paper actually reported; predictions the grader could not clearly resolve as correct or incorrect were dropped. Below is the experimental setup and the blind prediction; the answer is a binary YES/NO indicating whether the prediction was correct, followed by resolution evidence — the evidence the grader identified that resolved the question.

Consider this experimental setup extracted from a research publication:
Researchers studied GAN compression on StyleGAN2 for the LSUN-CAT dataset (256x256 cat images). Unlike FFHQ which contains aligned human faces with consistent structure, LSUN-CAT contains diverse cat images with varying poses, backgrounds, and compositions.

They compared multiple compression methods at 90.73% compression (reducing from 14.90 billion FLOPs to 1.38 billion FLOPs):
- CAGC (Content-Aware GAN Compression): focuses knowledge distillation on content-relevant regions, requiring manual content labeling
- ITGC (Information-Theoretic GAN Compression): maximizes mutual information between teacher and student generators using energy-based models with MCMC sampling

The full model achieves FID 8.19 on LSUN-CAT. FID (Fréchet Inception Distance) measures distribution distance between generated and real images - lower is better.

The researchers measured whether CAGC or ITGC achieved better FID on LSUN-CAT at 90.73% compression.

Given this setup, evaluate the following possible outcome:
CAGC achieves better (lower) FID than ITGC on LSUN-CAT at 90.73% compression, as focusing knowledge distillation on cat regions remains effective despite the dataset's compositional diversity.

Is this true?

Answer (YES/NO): NO